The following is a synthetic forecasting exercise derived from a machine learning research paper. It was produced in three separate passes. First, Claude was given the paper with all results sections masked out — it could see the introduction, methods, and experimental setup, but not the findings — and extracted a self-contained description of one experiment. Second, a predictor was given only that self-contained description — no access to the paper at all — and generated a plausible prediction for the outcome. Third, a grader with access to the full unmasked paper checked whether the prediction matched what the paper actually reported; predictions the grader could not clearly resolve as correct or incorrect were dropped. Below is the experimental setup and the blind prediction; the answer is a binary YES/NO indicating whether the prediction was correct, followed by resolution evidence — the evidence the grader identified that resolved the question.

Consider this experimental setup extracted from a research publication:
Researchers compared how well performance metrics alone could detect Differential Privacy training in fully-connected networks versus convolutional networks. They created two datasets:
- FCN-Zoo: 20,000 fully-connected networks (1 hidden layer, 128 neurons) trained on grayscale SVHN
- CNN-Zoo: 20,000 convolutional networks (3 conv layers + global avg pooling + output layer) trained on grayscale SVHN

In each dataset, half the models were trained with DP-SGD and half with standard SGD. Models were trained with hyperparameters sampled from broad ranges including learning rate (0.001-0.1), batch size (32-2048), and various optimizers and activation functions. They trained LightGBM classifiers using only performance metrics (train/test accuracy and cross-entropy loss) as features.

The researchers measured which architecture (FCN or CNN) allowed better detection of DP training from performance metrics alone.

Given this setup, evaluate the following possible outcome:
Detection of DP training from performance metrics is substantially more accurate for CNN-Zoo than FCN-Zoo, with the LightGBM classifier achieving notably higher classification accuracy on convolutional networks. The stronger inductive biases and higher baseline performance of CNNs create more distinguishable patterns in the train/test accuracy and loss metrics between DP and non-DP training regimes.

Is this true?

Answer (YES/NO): YES